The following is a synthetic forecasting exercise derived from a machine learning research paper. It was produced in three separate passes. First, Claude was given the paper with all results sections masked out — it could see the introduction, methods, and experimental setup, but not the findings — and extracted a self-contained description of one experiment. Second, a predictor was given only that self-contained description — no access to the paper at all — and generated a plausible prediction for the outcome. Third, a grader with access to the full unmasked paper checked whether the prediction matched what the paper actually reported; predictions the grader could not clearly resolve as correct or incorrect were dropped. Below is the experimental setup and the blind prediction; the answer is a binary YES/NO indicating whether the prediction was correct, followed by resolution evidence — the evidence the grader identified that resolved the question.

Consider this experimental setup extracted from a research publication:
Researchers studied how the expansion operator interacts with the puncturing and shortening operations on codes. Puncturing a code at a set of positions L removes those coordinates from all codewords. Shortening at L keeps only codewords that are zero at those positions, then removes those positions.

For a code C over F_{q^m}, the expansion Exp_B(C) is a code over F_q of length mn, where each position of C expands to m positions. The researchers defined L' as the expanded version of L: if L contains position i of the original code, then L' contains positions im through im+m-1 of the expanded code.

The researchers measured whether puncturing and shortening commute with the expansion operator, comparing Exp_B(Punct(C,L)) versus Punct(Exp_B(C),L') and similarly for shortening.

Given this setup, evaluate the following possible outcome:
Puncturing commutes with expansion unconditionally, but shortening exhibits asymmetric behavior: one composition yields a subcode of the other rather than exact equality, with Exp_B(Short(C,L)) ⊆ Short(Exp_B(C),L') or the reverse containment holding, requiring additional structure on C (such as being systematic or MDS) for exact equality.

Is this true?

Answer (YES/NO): NO